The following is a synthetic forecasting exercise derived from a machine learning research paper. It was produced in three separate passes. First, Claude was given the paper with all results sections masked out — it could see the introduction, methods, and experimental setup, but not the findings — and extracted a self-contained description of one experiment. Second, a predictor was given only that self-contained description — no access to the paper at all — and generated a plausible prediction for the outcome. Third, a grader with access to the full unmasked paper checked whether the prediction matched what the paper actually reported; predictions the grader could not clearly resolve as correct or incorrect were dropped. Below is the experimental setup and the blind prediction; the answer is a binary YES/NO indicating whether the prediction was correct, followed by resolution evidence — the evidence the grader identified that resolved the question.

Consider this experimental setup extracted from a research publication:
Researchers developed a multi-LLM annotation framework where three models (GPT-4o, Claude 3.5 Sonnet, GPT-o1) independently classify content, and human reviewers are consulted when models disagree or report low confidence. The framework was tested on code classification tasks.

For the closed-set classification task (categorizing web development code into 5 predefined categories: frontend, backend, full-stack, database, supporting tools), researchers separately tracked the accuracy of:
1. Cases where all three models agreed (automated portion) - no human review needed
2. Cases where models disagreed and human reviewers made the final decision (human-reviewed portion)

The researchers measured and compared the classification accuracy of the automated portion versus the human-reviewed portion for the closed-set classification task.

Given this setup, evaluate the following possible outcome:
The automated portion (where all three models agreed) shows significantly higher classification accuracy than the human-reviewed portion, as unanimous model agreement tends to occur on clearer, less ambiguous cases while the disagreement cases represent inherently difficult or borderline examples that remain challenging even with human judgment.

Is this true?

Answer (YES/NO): NO